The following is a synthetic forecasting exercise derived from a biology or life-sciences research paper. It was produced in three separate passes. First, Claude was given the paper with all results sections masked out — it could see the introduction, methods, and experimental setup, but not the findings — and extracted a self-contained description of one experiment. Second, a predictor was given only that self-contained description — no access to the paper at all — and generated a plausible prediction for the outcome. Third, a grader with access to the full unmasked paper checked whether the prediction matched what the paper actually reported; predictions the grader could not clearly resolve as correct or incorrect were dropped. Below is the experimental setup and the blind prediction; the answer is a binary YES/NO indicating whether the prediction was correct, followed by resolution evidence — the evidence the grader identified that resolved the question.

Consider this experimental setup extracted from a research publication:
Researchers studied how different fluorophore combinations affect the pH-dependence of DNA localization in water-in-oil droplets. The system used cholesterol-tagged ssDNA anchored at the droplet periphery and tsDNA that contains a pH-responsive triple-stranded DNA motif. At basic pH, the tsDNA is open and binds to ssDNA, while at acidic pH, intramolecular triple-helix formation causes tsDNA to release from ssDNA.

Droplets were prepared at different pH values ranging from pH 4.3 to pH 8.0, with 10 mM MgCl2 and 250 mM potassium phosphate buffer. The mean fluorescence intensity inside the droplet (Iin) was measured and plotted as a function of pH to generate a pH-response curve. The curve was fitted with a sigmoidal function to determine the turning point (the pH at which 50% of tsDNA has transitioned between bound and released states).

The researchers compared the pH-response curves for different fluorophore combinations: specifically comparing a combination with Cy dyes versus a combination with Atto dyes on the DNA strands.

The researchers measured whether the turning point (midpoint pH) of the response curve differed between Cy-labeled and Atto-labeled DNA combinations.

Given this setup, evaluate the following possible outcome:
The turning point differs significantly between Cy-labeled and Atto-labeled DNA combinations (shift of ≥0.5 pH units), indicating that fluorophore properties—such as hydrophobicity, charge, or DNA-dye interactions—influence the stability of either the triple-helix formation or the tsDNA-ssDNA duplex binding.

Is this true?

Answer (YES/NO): YES